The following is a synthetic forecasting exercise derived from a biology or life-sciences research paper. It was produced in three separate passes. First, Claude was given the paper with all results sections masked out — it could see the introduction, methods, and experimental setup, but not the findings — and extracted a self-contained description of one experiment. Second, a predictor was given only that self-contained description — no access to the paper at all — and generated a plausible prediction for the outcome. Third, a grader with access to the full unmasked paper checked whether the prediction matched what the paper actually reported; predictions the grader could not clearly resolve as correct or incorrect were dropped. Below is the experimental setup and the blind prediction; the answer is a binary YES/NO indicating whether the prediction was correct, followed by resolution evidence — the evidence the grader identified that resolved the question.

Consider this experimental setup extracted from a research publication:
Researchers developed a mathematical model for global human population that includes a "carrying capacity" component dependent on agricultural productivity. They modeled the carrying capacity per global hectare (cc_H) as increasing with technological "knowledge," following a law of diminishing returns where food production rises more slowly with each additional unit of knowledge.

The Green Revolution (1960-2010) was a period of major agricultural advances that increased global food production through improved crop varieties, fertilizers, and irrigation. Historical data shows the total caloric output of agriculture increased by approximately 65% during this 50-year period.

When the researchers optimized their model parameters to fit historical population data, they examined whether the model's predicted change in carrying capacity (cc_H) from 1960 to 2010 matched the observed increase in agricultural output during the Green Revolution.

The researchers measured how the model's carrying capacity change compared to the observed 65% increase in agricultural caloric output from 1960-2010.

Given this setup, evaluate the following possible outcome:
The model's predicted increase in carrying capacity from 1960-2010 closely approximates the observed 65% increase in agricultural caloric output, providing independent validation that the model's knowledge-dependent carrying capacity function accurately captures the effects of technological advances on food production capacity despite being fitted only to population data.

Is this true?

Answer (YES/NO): YES